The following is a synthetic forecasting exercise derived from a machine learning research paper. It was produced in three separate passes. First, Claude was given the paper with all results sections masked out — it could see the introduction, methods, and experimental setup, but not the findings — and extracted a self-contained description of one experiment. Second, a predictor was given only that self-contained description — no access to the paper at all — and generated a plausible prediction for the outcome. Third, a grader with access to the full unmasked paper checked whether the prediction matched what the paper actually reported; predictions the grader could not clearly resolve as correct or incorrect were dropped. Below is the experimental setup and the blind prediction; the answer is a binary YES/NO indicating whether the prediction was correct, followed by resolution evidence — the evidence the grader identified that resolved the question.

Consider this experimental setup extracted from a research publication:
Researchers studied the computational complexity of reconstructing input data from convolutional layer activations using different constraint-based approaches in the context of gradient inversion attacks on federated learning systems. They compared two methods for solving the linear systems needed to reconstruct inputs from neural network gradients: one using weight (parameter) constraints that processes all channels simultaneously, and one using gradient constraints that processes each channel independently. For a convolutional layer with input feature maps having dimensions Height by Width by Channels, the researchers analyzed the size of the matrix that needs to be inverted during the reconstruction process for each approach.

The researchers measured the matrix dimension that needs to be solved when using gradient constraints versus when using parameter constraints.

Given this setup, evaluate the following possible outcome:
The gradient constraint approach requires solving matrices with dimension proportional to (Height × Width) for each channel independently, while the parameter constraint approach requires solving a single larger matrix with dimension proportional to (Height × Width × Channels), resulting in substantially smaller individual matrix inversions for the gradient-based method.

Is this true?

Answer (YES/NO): YES